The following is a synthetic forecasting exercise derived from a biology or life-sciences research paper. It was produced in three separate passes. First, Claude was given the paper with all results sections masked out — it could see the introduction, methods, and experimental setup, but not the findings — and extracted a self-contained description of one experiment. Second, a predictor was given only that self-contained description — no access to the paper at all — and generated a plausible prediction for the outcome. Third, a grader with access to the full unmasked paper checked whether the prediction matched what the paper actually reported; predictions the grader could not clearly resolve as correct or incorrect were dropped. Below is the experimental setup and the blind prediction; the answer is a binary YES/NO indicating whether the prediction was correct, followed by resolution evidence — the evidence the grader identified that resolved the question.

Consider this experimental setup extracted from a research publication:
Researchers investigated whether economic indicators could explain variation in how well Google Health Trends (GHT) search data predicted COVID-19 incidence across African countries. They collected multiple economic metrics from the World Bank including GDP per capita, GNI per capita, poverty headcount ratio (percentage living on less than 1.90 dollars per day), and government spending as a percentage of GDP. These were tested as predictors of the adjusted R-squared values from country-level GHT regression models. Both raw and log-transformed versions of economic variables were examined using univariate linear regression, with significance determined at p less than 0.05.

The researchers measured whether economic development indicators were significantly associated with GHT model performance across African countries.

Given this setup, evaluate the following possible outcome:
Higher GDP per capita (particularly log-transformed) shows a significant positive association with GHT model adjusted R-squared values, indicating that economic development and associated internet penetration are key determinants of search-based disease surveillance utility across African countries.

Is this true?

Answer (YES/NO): NO